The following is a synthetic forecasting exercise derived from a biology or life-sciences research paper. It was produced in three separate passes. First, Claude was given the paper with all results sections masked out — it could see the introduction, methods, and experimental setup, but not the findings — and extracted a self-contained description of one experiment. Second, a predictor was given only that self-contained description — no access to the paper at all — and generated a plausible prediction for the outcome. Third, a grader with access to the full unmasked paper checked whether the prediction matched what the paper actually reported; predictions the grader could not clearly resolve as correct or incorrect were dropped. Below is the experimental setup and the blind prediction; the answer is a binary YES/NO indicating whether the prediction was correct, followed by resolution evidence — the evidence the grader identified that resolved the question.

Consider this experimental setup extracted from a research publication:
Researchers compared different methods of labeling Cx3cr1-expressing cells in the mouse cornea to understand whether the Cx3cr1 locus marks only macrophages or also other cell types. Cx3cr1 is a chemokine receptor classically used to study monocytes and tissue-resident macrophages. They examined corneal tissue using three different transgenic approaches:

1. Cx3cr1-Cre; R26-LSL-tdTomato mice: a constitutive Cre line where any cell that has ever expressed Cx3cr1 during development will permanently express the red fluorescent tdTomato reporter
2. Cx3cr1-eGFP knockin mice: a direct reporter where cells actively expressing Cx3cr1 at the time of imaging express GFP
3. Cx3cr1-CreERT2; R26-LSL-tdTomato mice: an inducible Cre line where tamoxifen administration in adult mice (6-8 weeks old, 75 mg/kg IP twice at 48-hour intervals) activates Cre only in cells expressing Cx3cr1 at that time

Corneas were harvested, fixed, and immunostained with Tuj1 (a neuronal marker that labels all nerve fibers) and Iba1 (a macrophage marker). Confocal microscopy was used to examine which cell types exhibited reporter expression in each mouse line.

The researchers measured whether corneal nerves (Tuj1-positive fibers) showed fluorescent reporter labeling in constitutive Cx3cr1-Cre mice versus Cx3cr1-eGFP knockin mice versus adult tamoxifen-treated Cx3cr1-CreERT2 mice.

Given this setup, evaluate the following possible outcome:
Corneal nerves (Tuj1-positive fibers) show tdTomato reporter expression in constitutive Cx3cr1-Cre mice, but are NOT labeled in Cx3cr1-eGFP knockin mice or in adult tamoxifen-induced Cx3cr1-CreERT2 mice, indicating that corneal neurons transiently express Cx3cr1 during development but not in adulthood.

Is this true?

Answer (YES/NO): YES